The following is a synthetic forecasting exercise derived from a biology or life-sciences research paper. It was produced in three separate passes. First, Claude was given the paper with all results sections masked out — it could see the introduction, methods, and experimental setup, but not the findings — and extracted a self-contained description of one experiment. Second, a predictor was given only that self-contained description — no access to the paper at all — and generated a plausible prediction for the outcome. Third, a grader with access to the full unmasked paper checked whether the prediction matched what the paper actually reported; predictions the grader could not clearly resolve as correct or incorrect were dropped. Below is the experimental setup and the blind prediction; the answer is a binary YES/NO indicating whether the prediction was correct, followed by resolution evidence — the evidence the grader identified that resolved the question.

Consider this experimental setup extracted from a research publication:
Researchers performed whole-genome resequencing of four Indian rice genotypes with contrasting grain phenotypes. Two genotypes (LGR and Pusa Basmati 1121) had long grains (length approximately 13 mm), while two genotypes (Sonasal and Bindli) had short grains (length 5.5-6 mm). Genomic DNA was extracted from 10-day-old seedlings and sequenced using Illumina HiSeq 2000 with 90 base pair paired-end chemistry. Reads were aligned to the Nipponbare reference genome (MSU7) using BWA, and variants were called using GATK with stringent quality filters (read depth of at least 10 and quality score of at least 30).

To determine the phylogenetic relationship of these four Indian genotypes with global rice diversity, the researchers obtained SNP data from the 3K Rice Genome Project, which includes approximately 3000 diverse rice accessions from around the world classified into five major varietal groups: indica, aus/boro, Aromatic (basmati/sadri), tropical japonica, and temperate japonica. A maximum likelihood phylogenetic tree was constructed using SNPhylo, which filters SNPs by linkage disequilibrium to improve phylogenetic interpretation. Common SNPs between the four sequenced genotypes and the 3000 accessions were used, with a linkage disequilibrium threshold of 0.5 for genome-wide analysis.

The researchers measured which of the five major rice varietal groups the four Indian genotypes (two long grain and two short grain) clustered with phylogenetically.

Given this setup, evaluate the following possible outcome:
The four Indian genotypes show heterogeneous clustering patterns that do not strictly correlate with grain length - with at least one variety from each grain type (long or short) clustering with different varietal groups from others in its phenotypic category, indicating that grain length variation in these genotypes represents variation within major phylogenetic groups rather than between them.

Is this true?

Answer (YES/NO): NO